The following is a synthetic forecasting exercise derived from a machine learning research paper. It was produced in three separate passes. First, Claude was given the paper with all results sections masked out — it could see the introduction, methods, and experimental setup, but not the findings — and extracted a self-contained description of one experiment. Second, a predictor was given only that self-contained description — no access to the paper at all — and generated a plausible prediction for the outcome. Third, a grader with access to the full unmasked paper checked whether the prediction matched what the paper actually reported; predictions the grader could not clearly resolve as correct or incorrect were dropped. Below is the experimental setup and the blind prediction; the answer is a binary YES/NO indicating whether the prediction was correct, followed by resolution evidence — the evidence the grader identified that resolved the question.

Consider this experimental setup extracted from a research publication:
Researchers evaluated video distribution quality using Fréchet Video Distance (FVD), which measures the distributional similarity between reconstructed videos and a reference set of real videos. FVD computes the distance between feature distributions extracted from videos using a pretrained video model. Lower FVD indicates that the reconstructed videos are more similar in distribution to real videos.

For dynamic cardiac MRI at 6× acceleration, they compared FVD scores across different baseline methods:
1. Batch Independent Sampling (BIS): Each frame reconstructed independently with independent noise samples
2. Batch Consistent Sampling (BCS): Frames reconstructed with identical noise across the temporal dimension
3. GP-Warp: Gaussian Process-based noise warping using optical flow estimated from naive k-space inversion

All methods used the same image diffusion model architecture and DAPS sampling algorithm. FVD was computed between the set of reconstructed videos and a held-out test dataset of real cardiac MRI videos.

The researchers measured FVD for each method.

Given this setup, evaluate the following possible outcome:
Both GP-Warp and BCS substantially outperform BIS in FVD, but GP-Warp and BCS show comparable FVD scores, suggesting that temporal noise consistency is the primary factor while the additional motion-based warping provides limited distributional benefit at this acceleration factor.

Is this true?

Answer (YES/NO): NO